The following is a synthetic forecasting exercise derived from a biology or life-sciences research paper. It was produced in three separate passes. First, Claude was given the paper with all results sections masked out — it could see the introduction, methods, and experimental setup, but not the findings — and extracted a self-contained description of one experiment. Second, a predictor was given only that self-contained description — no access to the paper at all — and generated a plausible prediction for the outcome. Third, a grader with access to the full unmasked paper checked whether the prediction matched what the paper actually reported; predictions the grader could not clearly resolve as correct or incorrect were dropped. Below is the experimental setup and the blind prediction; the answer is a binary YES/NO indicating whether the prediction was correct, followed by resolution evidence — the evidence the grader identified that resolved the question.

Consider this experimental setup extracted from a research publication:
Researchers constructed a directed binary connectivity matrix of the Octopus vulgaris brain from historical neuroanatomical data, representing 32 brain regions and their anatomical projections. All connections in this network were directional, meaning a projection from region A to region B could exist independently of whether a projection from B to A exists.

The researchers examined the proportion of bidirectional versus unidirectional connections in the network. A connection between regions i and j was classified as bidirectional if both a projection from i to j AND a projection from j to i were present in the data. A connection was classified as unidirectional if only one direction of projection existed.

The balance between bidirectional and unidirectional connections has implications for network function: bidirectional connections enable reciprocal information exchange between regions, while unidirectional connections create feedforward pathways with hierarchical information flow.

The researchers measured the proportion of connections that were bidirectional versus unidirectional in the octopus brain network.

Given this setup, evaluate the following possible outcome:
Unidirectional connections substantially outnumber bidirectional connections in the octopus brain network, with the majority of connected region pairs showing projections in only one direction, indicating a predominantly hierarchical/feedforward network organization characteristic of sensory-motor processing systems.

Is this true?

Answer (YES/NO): NO